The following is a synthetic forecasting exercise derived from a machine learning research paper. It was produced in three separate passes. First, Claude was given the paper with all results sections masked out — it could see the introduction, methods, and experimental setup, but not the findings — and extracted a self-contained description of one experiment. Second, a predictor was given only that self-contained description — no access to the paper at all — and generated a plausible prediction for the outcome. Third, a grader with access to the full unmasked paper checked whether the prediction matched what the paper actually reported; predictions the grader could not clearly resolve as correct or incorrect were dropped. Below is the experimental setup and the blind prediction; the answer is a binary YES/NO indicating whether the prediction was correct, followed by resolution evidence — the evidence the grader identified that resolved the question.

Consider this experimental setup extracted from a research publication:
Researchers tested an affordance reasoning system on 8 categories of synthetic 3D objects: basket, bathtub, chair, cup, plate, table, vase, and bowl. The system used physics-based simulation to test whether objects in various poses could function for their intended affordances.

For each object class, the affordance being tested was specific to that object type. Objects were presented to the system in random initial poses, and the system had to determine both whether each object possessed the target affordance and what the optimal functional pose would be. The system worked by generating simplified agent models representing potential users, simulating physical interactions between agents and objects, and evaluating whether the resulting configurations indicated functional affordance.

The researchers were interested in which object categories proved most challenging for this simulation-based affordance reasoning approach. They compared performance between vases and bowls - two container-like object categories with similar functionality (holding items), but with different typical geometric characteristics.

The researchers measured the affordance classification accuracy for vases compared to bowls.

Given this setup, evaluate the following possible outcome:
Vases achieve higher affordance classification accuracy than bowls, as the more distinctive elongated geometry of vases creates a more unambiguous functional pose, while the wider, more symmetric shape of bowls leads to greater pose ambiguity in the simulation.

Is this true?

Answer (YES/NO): NO